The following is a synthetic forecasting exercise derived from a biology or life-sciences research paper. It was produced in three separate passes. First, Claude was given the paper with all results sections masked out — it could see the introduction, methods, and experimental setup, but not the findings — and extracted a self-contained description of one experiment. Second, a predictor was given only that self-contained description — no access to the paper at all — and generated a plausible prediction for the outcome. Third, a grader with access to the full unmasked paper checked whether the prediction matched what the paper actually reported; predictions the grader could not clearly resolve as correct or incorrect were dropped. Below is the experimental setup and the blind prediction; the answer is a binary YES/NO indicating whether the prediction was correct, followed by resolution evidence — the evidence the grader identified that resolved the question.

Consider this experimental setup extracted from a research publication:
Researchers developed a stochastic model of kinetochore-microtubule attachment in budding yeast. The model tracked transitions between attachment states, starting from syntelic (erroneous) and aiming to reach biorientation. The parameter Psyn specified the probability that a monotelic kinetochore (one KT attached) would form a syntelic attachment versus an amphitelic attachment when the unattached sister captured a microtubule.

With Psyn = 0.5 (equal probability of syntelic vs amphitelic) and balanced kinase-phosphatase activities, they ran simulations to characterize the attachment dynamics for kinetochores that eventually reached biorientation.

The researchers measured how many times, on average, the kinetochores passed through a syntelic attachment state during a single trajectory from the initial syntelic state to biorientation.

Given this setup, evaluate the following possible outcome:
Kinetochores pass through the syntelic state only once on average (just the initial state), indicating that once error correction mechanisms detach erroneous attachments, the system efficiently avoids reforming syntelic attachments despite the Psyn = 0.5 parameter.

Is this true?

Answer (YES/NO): NO